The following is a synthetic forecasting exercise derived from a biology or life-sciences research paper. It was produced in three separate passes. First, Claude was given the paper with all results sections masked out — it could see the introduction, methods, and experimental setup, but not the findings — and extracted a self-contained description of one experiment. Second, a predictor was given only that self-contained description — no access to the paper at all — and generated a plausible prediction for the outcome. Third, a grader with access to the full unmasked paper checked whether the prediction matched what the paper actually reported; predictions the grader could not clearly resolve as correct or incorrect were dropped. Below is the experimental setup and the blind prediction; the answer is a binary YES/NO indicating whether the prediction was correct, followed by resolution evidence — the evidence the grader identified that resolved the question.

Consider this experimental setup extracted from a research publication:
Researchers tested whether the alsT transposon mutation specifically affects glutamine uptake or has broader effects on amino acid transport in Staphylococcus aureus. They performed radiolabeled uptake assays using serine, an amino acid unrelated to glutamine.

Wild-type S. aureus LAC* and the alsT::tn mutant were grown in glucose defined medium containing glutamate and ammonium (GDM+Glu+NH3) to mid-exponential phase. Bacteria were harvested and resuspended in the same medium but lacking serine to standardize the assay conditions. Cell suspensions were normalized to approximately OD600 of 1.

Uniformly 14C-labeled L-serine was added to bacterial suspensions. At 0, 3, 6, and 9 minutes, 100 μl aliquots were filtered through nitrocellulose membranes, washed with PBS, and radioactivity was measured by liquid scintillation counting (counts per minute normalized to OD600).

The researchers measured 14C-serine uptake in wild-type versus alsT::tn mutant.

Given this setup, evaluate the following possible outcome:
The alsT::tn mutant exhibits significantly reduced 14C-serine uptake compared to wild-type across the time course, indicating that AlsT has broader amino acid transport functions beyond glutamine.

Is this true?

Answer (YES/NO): NO